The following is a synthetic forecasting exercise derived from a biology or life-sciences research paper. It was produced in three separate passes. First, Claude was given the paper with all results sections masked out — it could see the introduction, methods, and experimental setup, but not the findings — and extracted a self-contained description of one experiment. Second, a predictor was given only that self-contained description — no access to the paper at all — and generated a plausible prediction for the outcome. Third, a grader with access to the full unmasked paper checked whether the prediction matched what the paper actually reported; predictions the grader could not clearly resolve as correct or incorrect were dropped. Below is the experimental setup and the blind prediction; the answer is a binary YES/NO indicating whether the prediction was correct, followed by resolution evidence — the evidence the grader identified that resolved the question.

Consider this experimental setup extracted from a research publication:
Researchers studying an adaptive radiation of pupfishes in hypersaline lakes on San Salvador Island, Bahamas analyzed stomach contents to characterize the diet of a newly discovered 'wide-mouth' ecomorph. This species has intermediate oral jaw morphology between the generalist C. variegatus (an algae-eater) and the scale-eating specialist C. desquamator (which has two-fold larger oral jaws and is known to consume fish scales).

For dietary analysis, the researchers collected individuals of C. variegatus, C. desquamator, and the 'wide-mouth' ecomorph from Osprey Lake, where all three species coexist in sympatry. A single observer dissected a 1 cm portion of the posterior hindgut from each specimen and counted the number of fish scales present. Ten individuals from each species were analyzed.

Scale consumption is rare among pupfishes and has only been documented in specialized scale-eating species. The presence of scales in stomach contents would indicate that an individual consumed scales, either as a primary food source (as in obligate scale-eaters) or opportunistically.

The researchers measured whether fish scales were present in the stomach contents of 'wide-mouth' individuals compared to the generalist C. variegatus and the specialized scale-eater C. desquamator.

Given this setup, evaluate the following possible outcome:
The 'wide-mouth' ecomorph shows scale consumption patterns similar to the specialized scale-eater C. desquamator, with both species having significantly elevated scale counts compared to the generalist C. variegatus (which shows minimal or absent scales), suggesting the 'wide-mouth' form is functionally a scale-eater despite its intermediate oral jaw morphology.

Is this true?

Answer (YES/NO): NO